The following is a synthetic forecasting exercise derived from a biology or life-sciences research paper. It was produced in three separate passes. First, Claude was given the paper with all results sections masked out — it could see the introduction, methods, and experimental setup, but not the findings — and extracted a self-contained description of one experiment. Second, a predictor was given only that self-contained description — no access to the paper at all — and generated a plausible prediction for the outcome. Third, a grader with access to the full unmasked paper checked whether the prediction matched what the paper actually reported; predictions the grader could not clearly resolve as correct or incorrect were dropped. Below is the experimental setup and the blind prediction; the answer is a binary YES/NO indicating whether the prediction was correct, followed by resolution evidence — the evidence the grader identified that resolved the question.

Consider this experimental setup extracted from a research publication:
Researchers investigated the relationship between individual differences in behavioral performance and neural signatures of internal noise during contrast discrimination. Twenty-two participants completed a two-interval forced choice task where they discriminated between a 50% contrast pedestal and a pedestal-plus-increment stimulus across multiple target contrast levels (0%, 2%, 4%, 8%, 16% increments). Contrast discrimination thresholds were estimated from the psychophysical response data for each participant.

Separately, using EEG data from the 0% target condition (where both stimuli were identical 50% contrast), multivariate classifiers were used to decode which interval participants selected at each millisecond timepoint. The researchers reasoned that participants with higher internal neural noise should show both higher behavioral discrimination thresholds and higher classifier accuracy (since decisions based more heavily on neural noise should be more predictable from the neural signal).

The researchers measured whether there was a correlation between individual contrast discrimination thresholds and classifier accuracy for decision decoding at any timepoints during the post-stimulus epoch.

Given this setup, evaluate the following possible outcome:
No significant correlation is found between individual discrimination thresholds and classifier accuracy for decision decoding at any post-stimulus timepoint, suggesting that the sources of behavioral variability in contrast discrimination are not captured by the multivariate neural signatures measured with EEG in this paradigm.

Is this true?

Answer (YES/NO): NO